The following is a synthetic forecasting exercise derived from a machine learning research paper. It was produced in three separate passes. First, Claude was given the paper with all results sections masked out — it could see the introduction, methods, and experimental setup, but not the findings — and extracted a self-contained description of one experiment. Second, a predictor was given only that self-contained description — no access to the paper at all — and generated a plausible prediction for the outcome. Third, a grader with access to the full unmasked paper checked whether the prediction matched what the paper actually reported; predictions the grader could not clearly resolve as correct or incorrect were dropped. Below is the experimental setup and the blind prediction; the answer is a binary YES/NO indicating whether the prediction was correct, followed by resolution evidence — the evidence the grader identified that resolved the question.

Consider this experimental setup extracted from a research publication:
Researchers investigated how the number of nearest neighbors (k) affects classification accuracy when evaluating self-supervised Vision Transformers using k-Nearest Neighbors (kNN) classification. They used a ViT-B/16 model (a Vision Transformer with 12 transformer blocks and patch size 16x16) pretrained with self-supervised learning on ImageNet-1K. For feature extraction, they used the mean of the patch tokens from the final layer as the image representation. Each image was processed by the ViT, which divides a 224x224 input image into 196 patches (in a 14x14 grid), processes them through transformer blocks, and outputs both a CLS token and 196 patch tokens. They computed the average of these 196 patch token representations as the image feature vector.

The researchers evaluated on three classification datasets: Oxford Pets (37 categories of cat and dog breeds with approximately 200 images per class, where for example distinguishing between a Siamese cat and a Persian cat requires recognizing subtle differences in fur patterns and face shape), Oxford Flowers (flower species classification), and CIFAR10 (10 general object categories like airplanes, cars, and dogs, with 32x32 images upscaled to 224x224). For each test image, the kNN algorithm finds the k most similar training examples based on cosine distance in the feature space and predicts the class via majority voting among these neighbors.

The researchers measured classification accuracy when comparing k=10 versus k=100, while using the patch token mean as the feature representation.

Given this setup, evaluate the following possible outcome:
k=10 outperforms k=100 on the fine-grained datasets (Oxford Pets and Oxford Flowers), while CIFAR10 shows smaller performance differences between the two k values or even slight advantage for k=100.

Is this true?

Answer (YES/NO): NO